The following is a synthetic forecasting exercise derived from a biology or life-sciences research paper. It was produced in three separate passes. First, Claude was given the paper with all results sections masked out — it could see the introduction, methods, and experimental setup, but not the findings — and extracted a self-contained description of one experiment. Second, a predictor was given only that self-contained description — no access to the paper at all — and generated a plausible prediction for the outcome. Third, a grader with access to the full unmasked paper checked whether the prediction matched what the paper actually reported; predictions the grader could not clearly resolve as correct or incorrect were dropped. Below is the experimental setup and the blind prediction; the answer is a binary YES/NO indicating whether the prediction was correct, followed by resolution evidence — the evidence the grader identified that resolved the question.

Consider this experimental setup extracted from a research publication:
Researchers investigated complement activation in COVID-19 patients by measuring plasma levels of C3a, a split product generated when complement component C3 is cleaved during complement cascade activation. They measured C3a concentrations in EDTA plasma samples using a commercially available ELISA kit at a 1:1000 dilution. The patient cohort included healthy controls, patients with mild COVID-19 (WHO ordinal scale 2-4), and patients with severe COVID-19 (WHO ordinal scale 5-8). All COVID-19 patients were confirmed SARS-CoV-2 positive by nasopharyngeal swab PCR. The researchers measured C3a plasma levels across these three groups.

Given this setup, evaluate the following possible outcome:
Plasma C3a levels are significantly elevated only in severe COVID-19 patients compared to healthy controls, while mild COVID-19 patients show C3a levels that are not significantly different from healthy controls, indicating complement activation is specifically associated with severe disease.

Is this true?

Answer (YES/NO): YES